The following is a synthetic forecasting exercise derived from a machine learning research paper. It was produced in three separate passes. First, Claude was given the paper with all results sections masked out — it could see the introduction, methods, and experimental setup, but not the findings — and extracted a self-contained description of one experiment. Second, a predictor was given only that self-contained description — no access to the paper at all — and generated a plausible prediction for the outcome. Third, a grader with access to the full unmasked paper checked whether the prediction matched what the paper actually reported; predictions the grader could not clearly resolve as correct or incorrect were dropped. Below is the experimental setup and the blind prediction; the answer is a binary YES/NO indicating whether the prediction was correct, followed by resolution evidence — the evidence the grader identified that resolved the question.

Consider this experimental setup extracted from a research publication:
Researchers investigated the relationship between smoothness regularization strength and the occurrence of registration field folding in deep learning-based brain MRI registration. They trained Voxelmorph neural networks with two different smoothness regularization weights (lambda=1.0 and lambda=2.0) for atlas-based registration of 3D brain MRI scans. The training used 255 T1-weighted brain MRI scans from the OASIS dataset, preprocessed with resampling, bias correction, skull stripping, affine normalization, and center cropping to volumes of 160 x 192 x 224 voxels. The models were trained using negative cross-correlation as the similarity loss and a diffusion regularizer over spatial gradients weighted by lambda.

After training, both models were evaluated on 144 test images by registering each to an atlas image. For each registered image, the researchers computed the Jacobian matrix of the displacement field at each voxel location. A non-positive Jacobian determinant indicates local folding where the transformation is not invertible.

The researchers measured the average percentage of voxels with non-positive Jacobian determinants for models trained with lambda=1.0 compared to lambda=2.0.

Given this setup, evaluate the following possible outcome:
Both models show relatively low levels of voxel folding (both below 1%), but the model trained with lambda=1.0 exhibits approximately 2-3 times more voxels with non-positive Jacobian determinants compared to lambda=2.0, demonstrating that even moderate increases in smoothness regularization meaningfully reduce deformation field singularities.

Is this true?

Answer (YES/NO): YES